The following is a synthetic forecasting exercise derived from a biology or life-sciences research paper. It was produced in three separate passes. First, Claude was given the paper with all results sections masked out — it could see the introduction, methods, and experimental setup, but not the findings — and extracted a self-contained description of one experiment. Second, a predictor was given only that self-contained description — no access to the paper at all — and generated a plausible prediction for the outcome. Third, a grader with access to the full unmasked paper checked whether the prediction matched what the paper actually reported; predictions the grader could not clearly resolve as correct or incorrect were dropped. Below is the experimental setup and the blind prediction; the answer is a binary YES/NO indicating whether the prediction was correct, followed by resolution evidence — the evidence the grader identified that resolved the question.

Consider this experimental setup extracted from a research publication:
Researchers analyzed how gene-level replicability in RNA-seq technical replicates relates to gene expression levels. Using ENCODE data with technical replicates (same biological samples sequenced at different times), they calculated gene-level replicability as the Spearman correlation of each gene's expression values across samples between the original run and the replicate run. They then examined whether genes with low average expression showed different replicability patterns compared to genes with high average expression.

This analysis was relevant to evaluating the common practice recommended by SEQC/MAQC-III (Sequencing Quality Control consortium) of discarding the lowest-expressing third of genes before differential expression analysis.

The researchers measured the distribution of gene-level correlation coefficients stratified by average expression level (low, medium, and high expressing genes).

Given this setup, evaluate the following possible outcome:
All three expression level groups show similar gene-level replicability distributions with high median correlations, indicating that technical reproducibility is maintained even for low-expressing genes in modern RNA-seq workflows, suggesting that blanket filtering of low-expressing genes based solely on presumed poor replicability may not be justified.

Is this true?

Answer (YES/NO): NO